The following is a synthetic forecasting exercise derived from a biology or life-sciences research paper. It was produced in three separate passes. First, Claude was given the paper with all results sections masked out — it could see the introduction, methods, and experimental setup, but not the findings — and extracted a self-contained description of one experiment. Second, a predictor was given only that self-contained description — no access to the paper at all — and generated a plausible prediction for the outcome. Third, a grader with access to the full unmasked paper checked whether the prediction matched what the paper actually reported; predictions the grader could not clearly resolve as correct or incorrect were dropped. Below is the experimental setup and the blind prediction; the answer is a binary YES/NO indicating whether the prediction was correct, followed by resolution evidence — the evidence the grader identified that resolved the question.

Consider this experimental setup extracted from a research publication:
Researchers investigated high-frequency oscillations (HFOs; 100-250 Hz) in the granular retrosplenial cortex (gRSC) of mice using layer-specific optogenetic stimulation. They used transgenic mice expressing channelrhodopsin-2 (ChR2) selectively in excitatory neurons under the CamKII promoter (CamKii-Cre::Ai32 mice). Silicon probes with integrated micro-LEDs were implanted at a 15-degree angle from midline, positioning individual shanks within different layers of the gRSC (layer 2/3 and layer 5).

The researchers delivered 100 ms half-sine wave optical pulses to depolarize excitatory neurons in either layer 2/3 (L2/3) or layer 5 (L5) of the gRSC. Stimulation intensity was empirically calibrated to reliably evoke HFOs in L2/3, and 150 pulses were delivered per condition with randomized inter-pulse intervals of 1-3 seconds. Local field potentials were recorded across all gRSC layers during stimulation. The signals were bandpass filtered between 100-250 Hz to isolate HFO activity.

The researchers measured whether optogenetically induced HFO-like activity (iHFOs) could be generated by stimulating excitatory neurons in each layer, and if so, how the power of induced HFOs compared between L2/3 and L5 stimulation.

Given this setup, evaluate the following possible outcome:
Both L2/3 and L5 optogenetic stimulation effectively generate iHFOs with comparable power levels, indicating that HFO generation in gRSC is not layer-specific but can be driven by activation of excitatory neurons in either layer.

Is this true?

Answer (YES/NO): NO